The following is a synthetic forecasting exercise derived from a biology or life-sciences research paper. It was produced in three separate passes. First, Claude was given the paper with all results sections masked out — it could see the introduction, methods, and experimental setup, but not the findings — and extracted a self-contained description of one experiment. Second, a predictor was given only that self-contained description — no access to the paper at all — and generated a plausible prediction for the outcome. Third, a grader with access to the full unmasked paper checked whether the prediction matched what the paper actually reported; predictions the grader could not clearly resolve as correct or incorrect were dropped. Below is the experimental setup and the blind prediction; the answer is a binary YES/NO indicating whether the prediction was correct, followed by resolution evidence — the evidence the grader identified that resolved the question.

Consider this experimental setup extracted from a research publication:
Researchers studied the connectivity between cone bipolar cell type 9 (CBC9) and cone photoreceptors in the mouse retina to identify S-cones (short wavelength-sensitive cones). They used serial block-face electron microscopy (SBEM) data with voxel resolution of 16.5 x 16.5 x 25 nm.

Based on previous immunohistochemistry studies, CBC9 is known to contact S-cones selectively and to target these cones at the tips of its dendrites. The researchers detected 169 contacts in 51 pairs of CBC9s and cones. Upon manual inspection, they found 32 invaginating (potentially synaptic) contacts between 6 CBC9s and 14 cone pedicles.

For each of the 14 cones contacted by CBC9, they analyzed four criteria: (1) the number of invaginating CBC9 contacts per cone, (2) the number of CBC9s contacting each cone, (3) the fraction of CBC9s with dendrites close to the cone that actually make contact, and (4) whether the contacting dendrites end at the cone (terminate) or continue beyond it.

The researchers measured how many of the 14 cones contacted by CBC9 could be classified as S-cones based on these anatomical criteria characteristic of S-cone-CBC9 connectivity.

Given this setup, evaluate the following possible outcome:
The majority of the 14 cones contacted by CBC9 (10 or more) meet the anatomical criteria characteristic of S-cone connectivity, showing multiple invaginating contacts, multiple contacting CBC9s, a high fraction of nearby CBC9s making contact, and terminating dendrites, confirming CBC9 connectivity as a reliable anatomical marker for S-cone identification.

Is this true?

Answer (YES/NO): NO